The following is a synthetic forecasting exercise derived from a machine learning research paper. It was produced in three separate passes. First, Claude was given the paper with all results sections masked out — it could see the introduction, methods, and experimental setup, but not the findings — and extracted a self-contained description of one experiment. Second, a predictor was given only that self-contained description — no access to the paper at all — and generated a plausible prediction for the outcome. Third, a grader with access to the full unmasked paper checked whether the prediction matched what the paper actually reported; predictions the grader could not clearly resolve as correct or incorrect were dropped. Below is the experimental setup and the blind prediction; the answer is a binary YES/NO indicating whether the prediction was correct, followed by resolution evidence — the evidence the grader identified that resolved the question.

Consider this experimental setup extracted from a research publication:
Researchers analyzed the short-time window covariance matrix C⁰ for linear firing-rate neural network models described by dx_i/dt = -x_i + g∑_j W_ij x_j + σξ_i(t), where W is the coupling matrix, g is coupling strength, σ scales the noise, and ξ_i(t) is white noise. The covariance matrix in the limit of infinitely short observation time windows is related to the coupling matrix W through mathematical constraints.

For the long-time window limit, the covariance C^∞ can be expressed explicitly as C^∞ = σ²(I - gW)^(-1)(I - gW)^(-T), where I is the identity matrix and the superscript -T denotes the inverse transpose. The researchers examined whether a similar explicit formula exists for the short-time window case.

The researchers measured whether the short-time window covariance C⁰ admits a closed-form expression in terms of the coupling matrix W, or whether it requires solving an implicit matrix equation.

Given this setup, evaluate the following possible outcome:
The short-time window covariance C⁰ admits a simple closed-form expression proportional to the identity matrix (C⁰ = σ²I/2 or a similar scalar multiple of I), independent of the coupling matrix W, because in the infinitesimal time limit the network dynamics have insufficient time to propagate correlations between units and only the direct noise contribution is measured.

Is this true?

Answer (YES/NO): NO